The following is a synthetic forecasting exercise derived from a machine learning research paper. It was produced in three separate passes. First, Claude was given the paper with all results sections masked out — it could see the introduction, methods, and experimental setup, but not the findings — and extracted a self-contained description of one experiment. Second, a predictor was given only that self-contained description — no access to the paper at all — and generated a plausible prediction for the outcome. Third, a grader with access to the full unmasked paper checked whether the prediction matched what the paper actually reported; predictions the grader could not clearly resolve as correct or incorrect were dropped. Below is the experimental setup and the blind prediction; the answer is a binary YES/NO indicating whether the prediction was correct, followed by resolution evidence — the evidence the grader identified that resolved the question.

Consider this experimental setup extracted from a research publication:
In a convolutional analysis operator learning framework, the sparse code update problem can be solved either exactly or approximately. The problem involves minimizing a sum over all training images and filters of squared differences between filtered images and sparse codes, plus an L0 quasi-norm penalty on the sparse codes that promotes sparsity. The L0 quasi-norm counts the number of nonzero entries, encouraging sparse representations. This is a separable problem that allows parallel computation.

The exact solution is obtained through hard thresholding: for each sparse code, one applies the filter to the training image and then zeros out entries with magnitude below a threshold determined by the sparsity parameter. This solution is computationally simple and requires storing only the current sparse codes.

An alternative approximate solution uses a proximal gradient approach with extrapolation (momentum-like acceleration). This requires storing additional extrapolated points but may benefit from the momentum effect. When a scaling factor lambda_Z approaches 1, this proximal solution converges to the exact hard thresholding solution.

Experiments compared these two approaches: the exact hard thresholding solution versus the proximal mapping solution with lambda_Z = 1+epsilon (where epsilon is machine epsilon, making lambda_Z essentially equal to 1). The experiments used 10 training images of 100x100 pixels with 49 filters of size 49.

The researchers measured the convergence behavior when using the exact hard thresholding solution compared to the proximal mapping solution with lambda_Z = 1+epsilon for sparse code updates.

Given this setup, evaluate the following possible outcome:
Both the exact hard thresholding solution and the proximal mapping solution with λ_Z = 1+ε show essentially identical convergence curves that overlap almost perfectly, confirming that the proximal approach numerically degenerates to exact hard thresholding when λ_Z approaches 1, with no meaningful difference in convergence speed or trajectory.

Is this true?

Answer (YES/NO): YES